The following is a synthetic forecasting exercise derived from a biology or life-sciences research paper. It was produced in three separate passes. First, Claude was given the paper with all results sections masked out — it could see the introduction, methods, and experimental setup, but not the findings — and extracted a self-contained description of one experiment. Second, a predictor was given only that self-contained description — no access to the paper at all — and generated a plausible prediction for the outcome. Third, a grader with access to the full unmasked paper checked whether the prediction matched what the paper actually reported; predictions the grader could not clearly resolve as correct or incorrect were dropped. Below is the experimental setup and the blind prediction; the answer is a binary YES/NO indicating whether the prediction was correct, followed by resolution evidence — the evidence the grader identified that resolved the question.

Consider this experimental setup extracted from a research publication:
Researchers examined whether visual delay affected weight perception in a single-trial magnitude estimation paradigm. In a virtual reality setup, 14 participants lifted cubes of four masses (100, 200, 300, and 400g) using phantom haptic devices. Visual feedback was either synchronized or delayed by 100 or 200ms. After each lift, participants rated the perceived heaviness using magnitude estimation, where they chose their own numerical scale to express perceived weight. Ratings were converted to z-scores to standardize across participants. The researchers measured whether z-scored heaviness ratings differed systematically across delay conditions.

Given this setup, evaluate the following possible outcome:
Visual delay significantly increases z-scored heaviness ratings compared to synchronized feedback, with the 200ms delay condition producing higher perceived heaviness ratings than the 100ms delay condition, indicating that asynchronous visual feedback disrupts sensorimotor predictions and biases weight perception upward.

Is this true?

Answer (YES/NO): NO